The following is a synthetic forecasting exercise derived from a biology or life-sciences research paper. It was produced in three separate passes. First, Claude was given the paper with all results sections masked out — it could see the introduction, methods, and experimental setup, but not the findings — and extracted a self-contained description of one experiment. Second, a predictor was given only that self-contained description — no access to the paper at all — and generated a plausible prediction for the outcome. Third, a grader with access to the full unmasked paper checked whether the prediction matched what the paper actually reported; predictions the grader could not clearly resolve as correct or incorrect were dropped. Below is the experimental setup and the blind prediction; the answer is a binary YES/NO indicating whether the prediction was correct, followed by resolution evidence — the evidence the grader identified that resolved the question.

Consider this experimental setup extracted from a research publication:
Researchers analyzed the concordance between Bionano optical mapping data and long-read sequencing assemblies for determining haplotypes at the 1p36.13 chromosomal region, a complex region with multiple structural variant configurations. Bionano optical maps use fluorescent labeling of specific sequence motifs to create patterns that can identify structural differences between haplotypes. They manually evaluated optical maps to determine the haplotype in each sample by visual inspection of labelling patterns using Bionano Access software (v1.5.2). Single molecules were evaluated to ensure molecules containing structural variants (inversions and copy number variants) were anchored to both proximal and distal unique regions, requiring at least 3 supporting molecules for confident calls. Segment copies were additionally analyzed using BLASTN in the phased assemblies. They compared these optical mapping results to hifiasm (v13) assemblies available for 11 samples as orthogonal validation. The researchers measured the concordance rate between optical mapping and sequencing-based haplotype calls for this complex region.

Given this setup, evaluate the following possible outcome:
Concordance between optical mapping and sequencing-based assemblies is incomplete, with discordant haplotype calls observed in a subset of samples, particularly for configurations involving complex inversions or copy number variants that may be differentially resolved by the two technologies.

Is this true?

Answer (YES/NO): YES